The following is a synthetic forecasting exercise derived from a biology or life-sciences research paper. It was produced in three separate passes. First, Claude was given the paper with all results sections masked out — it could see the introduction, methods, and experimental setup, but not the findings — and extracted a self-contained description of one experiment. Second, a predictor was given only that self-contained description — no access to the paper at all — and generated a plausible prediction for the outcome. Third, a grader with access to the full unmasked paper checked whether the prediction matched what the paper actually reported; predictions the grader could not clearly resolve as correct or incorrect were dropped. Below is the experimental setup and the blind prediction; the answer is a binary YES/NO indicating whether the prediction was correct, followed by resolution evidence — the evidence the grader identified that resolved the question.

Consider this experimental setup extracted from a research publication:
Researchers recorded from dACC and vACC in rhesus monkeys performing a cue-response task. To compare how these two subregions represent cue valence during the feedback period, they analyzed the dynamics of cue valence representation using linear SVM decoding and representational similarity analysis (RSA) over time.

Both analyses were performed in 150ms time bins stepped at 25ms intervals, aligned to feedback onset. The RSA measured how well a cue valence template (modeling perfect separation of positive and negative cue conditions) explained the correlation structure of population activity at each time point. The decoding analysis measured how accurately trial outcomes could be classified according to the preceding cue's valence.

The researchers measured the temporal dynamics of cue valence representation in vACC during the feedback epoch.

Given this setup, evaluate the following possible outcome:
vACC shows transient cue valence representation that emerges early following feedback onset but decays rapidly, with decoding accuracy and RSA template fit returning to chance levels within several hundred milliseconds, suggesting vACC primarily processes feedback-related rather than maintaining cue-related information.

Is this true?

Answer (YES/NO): NO